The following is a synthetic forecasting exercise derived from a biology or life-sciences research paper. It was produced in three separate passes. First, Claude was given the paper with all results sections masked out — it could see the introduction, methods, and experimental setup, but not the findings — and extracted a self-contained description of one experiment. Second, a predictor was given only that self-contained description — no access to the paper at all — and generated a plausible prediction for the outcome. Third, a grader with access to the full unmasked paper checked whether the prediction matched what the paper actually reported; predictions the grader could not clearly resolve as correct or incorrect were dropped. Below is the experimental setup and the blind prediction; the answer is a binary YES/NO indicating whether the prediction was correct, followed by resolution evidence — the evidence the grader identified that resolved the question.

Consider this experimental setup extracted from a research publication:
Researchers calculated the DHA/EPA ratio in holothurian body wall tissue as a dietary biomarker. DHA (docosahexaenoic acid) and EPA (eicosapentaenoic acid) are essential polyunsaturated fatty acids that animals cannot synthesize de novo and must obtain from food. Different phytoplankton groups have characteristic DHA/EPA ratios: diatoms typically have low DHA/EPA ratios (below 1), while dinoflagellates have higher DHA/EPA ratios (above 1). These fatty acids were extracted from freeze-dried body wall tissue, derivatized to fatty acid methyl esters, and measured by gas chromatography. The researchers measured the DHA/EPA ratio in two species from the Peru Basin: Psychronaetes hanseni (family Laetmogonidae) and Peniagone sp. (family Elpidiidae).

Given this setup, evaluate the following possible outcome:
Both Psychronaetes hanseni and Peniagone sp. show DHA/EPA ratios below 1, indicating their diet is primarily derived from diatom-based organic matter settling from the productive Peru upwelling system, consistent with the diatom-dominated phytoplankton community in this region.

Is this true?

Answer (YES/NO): NO